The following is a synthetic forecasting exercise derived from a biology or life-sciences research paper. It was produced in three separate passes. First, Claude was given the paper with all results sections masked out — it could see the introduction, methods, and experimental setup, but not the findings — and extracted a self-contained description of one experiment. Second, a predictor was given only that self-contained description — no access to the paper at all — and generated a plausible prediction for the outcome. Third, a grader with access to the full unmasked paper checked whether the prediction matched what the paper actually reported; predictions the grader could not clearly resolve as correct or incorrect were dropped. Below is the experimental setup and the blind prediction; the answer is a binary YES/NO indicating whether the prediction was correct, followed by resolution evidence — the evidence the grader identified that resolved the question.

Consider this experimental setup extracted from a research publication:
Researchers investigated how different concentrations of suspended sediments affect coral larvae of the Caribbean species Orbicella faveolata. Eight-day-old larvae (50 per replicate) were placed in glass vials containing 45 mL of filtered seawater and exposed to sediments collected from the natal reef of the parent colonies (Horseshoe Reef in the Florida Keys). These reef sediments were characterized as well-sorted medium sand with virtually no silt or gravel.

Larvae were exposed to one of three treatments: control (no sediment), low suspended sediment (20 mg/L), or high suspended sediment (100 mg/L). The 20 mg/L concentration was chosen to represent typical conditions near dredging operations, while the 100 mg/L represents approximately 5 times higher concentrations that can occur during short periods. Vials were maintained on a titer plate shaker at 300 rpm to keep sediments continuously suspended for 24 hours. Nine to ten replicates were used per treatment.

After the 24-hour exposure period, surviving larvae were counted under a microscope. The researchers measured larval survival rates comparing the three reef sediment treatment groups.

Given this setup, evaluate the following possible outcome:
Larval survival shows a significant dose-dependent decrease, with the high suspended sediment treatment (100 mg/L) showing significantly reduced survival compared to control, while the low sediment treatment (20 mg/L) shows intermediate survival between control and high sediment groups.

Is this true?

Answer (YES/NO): NO